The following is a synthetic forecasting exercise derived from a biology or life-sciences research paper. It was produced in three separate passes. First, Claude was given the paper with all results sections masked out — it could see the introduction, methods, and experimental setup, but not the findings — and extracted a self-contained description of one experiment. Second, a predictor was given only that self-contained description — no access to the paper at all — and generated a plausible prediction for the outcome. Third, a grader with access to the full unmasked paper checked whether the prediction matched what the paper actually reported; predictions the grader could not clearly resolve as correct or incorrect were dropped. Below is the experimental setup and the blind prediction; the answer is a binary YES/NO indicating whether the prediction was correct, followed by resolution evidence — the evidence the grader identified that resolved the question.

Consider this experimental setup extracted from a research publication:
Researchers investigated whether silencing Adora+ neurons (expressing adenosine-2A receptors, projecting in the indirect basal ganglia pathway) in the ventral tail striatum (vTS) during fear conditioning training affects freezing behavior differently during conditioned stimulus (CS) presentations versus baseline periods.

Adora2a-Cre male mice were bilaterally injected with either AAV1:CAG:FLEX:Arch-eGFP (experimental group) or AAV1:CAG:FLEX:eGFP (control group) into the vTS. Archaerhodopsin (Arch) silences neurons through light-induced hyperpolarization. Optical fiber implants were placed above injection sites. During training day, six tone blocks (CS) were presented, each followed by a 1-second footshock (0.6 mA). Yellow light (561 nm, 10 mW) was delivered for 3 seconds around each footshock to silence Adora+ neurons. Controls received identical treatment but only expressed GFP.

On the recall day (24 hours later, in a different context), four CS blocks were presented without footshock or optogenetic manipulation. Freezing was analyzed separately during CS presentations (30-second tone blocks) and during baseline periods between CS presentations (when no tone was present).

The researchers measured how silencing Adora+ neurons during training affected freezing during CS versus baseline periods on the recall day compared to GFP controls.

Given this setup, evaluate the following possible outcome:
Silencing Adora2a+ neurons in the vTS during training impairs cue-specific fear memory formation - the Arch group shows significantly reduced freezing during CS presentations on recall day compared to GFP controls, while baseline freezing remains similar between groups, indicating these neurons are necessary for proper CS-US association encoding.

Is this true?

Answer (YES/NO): NO